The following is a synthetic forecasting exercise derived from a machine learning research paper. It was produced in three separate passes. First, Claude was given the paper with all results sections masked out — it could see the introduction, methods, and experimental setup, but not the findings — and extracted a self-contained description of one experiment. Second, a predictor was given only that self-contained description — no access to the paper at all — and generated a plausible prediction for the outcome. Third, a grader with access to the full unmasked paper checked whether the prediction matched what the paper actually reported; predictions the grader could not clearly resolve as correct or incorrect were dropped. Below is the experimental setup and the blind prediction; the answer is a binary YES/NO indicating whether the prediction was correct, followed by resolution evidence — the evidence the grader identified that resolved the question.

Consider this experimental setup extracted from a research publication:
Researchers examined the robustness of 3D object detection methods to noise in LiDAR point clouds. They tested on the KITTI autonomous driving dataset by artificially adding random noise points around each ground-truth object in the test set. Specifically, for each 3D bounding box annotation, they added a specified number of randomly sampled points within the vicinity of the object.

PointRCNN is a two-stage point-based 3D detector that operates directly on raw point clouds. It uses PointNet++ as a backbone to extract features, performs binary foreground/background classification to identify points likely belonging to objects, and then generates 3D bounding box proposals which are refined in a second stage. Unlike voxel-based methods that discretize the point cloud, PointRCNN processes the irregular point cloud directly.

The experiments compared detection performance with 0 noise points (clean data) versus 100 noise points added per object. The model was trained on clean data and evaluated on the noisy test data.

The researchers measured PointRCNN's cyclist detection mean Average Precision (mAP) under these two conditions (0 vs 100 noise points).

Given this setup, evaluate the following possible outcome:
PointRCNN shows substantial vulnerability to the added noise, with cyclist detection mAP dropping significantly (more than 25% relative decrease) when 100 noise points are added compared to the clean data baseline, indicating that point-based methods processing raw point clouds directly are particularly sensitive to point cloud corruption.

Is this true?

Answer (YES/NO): NO